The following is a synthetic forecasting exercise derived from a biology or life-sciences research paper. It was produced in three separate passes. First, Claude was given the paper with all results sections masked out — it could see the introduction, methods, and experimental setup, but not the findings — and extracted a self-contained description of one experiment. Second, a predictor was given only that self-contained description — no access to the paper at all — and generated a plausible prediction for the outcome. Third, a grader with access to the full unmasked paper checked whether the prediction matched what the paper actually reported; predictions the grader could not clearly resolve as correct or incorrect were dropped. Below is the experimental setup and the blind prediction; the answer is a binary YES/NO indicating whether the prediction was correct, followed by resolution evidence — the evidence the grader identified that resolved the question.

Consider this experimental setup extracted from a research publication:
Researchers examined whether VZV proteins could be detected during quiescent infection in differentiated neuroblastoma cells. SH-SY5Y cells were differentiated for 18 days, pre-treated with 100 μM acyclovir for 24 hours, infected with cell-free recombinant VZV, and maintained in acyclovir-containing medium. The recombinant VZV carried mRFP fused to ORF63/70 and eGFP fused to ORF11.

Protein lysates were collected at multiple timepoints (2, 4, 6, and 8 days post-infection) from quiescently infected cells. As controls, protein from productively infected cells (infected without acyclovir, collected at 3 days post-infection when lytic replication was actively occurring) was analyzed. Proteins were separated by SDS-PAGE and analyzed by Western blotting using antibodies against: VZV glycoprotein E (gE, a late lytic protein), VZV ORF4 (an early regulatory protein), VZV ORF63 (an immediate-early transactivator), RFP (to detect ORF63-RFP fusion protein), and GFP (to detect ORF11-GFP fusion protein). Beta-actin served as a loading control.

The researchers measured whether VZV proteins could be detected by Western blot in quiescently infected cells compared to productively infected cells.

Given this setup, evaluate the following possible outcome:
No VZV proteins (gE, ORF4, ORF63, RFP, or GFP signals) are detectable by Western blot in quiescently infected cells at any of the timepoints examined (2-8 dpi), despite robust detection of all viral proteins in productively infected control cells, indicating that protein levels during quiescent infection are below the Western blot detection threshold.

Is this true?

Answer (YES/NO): YES